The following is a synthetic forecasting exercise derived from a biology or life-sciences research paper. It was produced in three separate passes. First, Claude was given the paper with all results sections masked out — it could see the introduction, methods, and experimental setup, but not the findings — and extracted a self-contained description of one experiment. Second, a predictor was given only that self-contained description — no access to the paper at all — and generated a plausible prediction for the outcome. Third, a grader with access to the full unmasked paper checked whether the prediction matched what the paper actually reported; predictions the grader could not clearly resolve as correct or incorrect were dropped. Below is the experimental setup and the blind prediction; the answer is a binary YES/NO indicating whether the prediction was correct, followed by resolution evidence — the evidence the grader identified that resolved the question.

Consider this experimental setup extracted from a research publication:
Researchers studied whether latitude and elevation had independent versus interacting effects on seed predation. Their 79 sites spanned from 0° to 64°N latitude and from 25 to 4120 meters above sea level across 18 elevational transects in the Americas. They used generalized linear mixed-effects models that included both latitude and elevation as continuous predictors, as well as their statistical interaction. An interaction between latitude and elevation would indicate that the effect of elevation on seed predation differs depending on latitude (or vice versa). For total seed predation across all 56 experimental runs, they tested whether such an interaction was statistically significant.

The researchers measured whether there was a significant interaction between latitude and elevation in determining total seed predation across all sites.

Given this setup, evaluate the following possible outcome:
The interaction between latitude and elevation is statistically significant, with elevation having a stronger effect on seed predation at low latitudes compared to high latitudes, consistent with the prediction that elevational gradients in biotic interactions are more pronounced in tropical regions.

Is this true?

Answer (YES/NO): NO